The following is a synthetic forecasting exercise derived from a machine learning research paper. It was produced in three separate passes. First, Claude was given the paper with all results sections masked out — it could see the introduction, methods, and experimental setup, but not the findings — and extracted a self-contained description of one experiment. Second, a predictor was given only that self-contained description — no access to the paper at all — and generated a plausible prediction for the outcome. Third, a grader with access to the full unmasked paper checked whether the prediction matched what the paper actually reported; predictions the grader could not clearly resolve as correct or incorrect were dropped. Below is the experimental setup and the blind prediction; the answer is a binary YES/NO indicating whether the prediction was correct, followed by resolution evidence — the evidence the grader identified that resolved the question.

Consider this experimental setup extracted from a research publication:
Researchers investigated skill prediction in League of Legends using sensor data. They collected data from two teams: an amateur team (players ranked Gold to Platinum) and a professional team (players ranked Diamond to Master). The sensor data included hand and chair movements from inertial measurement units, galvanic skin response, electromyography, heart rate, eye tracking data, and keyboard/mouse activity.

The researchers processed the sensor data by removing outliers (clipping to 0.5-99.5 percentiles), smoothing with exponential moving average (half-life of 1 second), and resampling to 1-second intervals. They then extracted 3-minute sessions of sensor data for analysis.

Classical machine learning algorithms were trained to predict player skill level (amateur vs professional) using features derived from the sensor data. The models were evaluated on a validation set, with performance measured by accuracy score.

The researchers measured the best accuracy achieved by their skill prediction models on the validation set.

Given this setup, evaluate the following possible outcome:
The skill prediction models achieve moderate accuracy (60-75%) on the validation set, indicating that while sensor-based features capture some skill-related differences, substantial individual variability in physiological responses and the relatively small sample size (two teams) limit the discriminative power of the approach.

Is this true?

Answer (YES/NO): NO